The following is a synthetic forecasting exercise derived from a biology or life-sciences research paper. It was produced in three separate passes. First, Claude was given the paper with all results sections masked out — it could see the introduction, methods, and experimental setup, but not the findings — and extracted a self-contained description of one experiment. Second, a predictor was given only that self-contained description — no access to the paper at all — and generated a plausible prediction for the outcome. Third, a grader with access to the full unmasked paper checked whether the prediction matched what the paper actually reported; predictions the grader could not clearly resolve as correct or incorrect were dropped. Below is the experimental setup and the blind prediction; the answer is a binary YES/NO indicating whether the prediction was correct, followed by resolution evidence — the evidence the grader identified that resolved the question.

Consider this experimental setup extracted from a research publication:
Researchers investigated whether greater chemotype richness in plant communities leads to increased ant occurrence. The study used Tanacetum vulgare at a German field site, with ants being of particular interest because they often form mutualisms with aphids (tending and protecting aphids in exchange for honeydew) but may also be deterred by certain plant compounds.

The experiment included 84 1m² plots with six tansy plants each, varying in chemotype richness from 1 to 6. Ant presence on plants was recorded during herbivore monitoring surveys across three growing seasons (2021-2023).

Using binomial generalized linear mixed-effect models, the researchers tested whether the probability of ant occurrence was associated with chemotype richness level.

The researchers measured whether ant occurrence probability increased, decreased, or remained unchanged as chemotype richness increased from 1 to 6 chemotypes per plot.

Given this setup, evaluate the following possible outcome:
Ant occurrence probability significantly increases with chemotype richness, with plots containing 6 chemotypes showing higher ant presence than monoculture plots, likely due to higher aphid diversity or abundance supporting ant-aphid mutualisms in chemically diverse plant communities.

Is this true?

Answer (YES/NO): NO